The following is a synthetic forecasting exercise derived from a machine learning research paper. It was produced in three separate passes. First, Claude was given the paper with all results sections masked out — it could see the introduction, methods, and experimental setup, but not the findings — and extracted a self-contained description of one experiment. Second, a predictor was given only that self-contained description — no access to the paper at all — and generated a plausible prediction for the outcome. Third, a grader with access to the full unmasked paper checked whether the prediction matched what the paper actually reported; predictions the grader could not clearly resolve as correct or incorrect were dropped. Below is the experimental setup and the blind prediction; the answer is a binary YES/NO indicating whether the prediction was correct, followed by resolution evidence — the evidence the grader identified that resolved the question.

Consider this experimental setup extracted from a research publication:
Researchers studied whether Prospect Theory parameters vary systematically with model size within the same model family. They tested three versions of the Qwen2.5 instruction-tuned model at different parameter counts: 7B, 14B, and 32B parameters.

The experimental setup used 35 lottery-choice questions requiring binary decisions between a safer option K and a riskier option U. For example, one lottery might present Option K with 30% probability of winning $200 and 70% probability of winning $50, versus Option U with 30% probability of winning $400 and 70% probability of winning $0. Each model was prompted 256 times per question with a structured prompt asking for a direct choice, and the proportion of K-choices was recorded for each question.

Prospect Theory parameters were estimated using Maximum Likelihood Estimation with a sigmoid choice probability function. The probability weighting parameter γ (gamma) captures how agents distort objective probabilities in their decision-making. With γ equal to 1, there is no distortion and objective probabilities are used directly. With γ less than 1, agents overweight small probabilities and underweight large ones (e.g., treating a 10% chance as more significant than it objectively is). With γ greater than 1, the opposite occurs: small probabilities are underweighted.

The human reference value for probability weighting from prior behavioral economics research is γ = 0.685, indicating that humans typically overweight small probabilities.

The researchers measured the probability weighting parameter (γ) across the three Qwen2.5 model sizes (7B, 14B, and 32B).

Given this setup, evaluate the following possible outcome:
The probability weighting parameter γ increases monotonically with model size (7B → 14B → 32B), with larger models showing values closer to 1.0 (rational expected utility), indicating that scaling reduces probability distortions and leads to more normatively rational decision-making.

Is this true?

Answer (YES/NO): NO